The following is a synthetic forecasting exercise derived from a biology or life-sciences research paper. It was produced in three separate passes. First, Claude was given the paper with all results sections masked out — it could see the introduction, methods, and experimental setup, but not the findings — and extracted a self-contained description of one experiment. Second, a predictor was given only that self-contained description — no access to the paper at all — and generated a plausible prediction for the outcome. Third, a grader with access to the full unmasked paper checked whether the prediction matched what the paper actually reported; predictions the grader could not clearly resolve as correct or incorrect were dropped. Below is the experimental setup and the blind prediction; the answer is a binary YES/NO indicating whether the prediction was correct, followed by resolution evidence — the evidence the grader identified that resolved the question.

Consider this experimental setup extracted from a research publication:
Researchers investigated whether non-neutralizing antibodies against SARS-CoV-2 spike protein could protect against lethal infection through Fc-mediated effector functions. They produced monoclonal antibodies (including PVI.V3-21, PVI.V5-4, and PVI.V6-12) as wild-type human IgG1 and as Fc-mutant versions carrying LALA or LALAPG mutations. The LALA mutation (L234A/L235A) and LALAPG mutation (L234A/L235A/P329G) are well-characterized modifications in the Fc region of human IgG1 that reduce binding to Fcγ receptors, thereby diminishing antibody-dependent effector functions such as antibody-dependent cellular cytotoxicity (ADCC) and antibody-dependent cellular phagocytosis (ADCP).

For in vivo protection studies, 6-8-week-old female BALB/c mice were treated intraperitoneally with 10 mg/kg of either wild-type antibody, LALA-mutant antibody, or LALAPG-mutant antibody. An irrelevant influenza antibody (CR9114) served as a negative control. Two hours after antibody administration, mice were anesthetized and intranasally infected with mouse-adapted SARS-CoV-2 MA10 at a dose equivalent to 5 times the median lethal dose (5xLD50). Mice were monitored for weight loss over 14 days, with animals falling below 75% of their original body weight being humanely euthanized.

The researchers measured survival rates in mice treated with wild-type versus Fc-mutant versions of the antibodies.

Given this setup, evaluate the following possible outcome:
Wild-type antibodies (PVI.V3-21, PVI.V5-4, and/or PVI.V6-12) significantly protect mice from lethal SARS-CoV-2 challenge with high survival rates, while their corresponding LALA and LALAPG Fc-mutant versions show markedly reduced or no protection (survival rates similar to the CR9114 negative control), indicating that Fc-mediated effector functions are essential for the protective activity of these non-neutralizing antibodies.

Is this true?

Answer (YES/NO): NO